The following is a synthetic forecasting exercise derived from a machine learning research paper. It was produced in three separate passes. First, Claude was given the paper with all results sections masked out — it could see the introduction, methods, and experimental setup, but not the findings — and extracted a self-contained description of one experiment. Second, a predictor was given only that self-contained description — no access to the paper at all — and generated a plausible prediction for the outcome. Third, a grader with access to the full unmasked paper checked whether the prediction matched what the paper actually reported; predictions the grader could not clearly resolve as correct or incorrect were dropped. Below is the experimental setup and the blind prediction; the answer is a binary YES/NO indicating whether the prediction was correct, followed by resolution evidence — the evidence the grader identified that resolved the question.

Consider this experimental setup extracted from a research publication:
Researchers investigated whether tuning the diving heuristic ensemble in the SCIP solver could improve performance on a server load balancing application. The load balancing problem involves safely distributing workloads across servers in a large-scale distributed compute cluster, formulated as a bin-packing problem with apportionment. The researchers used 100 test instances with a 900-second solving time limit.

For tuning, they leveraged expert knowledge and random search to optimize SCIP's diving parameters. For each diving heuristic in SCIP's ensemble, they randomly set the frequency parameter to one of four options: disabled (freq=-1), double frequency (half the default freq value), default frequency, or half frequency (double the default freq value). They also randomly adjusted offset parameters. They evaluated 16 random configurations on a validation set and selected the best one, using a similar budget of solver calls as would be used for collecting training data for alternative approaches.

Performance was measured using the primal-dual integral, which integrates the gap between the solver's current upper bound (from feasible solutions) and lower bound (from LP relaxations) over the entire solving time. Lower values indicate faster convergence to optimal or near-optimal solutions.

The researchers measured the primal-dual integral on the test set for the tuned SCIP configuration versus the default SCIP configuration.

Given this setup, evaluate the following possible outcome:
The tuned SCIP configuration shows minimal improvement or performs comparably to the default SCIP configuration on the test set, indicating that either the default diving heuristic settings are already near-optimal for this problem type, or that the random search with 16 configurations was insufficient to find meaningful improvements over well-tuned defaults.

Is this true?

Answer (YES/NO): NO